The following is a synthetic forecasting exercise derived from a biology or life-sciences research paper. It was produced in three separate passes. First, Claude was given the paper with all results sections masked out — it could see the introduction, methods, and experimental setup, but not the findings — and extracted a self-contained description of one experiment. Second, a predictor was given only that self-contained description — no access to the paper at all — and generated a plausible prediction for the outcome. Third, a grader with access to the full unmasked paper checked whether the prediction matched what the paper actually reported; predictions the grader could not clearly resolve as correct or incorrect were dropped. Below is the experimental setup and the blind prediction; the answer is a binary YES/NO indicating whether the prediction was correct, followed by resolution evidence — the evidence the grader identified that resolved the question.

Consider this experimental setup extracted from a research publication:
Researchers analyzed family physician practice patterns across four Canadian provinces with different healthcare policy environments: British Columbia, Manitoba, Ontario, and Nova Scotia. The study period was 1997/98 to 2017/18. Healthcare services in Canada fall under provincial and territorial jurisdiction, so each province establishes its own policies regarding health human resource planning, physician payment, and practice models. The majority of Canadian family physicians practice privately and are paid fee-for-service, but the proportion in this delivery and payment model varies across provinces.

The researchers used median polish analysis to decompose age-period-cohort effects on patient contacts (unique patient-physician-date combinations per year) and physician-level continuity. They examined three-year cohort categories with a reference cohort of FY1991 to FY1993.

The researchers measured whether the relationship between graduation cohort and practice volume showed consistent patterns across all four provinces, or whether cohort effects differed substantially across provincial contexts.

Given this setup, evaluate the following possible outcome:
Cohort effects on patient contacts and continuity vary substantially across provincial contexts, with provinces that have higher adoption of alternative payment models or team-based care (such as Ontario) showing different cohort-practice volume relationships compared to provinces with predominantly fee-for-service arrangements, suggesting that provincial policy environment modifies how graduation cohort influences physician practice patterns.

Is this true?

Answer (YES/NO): NO